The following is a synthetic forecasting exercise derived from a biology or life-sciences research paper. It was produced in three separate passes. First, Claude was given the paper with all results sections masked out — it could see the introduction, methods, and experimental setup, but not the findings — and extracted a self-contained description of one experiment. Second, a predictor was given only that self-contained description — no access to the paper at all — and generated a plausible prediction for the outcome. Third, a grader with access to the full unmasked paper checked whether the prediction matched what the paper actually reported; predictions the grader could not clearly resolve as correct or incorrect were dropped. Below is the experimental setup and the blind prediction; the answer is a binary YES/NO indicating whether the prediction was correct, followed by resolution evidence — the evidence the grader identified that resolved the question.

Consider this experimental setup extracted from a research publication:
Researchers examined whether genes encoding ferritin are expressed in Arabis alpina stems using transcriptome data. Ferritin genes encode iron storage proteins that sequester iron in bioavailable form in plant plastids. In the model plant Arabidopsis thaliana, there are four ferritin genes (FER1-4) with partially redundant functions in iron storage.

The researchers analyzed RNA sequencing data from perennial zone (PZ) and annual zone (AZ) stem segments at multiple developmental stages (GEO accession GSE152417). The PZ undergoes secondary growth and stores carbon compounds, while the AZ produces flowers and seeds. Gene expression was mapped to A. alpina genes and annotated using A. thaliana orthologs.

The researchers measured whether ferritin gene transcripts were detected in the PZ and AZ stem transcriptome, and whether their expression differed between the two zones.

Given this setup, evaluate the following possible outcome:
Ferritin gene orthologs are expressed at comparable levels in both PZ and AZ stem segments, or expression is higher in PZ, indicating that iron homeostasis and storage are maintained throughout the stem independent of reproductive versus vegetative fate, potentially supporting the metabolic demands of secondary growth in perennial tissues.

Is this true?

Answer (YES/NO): YES